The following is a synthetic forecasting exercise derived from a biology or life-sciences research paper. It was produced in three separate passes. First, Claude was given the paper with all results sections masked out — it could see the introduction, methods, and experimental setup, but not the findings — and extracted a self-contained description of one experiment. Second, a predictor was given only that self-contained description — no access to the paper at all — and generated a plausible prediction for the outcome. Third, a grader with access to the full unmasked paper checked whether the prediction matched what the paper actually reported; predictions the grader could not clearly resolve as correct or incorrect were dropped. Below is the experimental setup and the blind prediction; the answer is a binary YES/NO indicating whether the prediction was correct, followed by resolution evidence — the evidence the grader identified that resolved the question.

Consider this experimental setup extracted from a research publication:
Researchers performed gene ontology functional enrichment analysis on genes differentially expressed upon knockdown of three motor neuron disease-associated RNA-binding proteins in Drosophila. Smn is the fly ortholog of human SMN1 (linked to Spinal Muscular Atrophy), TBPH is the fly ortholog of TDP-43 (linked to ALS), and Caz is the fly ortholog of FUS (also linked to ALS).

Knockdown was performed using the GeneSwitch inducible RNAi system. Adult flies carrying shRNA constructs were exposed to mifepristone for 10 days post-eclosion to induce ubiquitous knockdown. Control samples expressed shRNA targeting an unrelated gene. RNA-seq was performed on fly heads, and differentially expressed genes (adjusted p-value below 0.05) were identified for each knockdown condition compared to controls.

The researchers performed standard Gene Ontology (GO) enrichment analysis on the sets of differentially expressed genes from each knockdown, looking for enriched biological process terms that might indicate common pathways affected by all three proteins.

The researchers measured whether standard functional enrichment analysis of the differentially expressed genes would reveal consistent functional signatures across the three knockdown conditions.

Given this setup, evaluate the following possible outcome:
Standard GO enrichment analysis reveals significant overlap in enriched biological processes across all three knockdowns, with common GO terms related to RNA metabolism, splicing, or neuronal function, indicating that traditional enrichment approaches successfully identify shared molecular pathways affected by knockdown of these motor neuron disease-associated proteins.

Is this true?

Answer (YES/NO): NO